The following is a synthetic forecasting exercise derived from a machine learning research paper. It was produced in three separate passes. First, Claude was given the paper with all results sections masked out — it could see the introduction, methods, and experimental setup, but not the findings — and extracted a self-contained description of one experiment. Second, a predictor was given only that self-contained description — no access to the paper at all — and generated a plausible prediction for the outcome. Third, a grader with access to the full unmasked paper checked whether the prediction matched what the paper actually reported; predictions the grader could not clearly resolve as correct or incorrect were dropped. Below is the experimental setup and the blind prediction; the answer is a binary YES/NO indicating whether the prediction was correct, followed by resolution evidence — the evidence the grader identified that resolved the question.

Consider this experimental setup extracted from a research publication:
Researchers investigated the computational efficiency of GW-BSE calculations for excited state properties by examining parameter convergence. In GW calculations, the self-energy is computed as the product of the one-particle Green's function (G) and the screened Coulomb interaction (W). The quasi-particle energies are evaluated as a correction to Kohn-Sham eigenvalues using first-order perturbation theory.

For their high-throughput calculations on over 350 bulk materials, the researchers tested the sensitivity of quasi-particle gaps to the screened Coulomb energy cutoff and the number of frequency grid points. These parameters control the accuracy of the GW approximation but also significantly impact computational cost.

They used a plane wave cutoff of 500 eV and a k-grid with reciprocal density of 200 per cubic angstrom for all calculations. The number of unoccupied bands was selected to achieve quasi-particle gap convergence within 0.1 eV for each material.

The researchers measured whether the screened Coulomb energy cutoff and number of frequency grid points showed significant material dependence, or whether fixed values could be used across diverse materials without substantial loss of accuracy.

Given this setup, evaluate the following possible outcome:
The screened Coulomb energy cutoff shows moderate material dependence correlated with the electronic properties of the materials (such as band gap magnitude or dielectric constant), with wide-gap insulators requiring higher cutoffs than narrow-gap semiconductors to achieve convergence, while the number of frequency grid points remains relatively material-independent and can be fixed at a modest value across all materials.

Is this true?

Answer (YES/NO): NO